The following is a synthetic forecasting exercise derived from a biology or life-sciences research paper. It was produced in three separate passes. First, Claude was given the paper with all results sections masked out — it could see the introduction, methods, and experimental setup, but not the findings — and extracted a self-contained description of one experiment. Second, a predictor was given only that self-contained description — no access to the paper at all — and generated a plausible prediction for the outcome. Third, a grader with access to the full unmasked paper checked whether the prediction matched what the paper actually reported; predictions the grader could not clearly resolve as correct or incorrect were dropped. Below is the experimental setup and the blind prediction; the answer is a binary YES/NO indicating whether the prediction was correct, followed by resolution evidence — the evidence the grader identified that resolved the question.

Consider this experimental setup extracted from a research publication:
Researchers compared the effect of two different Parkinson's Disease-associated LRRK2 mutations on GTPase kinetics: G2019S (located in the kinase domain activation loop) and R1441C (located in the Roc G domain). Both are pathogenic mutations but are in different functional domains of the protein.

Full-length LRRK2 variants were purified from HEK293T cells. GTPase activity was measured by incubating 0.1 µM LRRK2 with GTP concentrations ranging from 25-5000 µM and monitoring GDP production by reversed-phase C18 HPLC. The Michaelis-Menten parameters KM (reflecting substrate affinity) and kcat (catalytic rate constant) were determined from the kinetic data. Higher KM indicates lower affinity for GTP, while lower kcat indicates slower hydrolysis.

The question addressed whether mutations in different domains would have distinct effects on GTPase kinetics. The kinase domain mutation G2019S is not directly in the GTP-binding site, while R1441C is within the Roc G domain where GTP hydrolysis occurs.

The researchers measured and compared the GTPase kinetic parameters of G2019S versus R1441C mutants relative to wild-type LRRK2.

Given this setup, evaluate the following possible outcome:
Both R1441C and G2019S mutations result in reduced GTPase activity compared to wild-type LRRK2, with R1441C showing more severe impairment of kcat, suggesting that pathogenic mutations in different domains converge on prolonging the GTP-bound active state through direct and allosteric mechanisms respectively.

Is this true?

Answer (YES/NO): NO